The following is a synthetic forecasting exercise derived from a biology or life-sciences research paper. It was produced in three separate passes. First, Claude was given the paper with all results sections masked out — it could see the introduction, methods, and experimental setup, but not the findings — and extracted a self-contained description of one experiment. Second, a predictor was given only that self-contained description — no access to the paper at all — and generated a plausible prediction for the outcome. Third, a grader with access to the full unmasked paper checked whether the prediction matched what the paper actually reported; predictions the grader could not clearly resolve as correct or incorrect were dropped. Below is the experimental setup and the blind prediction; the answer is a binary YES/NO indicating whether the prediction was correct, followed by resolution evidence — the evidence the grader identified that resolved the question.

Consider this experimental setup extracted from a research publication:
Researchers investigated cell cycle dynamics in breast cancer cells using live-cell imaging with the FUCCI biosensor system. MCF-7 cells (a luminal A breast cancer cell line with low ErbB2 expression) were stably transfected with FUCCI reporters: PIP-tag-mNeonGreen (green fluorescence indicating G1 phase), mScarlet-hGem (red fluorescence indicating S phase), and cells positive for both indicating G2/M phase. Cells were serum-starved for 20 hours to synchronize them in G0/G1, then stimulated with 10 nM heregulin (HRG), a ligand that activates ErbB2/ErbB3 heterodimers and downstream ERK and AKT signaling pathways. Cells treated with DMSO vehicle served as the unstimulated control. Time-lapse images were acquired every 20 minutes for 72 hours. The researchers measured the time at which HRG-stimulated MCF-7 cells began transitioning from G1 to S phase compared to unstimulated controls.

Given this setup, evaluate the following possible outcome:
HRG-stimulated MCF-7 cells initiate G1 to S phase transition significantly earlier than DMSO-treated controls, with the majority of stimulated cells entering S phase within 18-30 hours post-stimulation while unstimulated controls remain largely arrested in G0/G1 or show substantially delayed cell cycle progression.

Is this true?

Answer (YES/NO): NO